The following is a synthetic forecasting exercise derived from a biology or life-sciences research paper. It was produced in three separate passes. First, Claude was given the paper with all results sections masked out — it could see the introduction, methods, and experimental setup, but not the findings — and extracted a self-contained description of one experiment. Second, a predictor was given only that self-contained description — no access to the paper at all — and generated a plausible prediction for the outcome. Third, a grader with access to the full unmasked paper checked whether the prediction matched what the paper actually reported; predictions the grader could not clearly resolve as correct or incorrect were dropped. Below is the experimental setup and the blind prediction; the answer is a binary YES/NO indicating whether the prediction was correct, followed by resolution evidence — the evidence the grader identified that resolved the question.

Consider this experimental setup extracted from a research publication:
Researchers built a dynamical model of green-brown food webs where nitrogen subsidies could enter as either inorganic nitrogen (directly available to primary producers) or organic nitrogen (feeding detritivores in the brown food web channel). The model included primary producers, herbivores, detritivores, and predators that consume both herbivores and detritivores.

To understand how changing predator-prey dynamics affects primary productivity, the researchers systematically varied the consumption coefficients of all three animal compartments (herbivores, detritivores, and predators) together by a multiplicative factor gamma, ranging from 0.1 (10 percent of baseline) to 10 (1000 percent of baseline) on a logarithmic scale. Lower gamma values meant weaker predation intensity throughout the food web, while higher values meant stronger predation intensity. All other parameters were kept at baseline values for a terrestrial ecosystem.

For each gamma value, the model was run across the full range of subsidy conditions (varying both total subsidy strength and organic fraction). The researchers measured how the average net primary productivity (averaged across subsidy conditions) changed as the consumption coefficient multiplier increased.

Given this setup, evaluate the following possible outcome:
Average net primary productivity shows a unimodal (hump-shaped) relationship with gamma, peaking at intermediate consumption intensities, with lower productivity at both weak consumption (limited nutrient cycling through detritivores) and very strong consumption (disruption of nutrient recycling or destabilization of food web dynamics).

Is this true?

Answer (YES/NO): NO